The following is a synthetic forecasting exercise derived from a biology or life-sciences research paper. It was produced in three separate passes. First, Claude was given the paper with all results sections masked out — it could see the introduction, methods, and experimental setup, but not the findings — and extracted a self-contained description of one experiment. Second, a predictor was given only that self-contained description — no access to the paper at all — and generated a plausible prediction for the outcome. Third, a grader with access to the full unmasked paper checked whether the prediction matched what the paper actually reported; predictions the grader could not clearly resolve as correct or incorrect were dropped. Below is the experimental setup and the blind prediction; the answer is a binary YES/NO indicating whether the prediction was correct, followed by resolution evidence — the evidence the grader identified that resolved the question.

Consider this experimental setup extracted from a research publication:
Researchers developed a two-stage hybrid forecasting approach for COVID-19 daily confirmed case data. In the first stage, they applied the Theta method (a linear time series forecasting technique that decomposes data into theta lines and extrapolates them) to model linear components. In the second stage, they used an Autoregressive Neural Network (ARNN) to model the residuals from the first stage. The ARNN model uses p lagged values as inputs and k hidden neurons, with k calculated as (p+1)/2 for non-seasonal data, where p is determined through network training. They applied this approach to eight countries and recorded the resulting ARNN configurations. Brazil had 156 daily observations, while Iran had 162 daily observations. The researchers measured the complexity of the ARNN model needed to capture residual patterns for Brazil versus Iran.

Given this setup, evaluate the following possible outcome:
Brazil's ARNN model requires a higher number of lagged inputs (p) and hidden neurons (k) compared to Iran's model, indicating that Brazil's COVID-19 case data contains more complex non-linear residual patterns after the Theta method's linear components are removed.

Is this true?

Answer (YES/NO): YES